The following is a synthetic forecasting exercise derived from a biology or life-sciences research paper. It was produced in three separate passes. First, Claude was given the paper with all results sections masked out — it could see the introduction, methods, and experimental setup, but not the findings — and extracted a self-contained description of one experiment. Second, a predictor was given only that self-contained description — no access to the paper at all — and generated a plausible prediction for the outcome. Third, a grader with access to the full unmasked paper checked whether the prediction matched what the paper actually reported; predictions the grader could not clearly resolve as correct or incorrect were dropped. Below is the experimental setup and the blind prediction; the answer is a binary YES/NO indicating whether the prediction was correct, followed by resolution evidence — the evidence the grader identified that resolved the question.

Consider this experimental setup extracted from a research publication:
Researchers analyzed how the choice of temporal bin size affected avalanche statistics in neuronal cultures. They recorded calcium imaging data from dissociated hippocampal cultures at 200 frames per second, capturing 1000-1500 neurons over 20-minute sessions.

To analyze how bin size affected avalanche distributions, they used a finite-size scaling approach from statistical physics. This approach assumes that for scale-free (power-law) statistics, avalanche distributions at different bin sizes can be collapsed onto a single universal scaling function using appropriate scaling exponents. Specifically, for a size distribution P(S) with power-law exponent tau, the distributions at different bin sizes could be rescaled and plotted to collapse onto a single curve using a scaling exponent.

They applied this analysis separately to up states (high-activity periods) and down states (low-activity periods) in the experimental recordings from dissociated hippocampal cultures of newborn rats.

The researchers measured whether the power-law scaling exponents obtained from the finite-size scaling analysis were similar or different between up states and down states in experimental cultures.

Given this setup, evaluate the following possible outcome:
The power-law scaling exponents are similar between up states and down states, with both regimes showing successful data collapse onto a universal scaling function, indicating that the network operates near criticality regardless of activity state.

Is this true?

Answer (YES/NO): YES